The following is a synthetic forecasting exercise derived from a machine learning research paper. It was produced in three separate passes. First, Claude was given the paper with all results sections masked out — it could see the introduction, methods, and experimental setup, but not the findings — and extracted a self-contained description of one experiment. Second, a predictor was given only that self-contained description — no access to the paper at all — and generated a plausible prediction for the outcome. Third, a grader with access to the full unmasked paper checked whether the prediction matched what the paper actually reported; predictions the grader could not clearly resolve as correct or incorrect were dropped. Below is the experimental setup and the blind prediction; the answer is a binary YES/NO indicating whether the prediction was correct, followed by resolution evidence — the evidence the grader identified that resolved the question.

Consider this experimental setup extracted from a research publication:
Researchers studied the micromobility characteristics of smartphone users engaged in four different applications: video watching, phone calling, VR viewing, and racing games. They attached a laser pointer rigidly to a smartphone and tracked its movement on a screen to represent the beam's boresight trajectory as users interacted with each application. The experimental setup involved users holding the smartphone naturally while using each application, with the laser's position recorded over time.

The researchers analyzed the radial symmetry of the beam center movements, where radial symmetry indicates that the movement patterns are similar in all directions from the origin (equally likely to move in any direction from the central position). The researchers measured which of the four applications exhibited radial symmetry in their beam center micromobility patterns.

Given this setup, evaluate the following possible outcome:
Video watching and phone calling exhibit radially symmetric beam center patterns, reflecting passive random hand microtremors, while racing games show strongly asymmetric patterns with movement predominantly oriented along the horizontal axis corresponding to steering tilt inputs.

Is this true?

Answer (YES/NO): NO